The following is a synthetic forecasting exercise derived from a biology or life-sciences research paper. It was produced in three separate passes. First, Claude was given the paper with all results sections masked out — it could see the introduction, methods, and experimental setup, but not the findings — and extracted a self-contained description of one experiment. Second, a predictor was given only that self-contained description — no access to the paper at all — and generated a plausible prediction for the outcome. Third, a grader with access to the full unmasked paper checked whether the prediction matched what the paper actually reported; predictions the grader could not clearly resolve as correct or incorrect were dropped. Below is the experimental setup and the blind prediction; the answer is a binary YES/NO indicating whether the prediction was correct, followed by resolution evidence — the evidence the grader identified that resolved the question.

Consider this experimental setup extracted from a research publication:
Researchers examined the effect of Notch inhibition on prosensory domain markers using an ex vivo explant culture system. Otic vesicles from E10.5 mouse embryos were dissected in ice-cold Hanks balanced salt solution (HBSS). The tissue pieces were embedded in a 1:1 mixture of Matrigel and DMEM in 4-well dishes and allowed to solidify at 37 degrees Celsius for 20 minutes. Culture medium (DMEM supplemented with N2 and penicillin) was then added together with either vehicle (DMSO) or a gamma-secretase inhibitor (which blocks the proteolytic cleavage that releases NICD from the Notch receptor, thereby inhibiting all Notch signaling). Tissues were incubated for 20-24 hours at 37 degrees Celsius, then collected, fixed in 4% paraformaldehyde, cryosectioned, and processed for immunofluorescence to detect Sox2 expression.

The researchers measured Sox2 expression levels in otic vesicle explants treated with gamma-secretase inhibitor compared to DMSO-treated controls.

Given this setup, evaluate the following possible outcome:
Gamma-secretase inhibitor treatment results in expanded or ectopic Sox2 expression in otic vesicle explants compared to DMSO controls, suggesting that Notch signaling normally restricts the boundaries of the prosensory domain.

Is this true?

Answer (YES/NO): NO